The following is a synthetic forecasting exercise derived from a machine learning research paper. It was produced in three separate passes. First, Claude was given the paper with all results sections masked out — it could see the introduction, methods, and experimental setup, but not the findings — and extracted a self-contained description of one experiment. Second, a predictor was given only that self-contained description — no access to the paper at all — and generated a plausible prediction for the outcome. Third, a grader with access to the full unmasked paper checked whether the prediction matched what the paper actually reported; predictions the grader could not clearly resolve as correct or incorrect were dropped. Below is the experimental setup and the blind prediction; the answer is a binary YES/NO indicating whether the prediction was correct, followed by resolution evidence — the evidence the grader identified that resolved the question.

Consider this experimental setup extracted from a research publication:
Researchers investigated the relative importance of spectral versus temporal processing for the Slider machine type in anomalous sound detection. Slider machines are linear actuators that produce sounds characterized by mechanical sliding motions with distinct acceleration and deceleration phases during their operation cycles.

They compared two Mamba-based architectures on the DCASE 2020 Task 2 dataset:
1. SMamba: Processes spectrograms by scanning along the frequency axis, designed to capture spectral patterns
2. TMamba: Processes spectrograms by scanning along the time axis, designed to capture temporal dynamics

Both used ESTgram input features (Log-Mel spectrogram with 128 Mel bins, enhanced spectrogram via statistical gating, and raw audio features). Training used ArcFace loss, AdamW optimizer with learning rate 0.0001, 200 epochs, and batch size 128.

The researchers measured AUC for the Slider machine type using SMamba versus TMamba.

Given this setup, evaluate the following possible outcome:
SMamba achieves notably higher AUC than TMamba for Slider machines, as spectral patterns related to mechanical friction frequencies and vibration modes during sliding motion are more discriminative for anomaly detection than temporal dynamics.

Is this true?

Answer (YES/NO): NO